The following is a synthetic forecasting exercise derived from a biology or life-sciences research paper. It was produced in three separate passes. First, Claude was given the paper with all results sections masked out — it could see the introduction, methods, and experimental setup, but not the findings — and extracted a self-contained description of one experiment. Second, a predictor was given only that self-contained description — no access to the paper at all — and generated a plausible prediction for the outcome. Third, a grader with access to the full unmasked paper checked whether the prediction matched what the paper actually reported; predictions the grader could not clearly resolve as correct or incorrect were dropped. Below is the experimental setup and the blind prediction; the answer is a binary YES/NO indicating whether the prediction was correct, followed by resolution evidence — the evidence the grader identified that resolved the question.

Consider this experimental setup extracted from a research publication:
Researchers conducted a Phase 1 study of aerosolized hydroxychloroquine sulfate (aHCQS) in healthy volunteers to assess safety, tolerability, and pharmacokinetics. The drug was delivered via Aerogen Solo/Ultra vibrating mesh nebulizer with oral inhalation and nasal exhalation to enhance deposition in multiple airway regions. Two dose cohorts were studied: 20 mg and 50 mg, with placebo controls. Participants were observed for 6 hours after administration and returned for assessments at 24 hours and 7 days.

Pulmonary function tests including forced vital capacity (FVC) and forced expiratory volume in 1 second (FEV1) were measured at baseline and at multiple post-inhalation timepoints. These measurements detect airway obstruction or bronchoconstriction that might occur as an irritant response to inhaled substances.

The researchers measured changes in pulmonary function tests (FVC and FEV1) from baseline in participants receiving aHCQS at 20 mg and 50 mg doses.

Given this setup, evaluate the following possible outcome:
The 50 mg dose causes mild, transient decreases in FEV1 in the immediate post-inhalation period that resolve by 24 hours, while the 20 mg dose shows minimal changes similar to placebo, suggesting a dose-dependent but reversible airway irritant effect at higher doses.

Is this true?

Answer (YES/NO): NO